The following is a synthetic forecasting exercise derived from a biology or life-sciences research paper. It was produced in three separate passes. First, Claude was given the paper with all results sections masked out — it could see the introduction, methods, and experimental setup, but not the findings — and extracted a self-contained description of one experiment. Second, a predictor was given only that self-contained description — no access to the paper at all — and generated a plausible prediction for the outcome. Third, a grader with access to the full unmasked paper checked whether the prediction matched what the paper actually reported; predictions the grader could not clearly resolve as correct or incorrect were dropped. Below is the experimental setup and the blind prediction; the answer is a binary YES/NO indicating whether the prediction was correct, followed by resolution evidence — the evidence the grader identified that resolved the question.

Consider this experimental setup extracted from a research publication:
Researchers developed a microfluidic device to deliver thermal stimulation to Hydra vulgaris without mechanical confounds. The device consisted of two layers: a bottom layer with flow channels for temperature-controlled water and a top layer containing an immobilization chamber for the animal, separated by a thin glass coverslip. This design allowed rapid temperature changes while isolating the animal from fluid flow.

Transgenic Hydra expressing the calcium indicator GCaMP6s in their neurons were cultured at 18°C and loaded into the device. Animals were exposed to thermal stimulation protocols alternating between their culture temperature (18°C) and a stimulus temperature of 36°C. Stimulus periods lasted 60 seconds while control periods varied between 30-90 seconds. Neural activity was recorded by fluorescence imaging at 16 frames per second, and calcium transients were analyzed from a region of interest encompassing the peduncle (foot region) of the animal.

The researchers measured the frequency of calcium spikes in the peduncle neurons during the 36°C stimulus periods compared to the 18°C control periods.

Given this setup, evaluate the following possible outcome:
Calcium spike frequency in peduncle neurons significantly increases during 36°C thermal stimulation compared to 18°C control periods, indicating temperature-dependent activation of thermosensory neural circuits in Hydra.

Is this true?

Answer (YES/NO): YES